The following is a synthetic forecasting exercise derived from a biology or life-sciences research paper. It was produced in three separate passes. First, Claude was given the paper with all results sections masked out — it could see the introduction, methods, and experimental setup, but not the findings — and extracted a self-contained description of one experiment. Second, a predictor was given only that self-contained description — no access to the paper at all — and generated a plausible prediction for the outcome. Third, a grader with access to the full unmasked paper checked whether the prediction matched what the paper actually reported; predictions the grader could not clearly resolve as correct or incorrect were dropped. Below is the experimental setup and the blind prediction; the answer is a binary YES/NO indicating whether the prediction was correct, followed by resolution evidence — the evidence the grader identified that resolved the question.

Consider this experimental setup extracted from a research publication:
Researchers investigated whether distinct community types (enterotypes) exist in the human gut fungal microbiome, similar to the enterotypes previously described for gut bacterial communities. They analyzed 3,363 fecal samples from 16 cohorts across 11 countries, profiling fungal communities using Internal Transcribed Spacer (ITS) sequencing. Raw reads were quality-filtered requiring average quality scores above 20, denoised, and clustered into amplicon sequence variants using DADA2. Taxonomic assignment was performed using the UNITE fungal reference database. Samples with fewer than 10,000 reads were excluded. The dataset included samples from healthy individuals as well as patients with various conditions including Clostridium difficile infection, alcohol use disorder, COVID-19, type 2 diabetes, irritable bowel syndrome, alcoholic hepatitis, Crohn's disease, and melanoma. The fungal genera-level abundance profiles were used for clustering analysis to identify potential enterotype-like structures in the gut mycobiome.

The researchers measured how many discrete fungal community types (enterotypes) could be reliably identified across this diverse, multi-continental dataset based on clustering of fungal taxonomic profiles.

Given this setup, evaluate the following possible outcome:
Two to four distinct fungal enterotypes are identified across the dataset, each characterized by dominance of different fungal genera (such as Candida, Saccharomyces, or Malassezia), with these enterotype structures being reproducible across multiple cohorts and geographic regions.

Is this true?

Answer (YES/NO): YES